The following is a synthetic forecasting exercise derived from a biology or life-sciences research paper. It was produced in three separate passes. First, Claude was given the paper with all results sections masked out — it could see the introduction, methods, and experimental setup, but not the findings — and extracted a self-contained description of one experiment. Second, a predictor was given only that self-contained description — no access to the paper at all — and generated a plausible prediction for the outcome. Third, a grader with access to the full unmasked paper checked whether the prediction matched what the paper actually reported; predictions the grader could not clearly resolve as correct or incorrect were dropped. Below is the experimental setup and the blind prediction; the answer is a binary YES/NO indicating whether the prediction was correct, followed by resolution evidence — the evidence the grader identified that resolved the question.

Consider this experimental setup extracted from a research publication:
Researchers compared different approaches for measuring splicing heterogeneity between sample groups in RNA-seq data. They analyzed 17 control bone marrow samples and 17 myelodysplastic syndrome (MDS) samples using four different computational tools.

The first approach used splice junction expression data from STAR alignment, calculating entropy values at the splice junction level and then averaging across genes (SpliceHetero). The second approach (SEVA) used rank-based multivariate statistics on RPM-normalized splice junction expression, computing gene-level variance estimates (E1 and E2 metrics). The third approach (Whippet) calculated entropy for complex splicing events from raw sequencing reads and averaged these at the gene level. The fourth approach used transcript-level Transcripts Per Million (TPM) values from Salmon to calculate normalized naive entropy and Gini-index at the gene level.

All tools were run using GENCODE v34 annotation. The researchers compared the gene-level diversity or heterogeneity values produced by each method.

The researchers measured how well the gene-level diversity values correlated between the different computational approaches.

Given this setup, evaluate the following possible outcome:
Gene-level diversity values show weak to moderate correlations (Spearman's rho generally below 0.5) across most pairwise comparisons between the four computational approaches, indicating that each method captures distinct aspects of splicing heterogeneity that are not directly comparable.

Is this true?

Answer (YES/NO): YES